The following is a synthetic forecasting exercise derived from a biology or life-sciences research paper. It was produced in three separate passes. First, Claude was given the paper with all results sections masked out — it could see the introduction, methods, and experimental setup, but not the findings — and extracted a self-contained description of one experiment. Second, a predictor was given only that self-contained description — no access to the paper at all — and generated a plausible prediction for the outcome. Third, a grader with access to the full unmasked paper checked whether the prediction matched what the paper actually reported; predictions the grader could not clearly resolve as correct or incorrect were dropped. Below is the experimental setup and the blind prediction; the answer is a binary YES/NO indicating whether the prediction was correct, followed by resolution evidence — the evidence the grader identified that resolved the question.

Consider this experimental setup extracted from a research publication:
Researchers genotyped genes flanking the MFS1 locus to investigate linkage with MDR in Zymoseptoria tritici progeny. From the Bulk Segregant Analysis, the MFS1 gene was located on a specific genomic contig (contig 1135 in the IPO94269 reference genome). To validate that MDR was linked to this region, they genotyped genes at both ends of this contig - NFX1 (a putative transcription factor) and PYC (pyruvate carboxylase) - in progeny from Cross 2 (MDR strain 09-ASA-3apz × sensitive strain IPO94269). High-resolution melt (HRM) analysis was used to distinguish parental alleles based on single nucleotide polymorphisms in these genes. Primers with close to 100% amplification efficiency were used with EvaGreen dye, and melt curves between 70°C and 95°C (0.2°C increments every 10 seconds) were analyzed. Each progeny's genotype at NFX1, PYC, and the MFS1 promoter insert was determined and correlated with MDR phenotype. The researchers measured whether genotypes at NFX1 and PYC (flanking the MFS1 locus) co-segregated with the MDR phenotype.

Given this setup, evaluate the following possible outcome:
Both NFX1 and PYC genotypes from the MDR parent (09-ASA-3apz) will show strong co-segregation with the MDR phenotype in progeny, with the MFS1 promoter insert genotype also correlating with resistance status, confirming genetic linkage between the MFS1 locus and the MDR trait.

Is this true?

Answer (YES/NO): NO